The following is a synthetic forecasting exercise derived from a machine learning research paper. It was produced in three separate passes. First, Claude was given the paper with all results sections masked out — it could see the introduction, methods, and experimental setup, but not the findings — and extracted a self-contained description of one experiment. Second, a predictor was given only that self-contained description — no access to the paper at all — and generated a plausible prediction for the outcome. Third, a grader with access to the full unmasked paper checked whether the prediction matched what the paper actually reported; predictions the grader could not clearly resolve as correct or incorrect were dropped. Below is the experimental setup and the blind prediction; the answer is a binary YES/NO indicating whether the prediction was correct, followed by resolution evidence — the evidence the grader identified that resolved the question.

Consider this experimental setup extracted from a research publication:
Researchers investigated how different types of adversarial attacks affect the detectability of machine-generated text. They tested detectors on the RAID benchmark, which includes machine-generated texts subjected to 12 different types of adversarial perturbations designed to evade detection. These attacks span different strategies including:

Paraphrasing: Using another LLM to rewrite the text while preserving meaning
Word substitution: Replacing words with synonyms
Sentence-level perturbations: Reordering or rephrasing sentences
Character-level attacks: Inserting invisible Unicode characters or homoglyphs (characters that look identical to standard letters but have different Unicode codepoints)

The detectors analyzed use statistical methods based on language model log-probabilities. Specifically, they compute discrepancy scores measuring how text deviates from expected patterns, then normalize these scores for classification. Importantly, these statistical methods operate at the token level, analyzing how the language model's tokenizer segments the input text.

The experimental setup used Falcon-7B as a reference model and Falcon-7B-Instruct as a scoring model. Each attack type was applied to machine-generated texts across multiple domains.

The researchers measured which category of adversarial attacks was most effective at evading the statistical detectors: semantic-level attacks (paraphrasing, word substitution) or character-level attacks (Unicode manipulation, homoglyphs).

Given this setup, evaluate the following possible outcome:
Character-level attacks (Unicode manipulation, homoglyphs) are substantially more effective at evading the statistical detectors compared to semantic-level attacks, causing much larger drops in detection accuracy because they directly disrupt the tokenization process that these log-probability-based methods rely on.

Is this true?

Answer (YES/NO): YES